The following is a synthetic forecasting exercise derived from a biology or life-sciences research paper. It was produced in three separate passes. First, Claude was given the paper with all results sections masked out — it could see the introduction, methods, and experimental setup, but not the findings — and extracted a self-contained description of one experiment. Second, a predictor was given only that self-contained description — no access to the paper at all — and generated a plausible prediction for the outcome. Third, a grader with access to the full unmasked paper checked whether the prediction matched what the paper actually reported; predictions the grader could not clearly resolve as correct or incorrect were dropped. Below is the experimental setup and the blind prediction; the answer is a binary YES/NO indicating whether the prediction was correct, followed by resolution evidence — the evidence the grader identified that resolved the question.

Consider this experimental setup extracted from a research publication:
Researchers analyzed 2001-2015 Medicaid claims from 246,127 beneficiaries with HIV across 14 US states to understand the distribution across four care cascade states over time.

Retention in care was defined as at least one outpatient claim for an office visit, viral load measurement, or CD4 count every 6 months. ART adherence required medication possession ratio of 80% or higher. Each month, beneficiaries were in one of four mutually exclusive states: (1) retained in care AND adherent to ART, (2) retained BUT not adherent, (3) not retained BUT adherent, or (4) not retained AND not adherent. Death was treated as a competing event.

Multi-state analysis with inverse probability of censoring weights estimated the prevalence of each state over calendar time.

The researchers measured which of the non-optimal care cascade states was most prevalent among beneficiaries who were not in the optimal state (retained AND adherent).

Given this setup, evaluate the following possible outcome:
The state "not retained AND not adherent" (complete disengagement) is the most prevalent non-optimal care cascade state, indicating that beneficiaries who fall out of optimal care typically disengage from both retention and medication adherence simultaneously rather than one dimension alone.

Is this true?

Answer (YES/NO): NO